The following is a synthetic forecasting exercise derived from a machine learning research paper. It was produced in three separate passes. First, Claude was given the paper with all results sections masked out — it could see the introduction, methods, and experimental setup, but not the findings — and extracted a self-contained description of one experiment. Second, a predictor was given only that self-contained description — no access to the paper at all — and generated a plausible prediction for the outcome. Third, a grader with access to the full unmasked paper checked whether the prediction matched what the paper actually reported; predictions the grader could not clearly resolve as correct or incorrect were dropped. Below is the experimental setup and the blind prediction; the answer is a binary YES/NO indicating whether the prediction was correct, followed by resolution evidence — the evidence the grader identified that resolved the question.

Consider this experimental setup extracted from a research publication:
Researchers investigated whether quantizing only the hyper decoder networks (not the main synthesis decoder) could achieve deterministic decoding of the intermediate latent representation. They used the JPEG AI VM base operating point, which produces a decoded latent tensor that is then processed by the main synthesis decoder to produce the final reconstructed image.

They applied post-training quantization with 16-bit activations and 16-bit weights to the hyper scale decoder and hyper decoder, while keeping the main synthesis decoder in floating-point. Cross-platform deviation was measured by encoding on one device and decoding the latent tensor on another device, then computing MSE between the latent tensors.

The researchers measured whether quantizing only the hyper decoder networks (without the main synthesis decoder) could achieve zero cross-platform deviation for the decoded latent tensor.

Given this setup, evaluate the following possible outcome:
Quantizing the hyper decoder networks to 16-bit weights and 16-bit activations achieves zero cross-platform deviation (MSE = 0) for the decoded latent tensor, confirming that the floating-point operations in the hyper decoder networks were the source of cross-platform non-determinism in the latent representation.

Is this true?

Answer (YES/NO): YES